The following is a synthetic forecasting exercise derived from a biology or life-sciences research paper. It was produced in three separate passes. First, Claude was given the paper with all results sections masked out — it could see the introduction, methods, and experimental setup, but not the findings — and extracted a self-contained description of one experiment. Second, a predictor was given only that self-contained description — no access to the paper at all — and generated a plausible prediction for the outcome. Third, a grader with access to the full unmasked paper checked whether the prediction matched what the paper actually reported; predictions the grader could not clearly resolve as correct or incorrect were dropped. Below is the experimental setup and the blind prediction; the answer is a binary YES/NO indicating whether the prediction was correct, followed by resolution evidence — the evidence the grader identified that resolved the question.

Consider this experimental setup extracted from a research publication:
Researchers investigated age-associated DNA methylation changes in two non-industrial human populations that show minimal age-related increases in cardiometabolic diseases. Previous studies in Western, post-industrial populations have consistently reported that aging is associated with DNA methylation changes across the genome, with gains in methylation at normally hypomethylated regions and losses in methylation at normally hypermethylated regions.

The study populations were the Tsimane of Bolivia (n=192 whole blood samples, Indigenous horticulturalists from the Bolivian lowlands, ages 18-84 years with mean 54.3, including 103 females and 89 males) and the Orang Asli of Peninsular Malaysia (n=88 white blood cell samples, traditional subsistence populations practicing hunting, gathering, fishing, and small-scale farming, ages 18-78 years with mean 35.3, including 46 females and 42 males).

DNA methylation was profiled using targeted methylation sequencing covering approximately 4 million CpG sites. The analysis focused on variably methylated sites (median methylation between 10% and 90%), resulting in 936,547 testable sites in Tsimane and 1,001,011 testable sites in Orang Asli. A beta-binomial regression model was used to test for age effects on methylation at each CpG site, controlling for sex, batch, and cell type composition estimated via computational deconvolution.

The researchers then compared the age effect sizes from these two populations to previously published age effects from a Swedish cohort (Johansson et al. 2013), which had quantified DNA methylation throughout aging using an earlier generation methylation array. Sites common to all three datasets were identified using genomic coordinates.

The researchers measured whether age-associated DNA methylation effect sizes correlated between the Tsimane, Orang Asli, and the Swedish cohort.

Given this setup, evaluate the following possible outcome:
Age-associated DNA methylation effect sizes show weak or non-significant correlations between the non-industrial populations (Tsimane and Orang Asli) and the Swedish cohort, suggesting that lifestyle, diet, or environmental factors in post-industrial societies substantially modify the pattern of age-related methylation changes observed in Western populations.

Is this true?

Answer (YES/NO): NO